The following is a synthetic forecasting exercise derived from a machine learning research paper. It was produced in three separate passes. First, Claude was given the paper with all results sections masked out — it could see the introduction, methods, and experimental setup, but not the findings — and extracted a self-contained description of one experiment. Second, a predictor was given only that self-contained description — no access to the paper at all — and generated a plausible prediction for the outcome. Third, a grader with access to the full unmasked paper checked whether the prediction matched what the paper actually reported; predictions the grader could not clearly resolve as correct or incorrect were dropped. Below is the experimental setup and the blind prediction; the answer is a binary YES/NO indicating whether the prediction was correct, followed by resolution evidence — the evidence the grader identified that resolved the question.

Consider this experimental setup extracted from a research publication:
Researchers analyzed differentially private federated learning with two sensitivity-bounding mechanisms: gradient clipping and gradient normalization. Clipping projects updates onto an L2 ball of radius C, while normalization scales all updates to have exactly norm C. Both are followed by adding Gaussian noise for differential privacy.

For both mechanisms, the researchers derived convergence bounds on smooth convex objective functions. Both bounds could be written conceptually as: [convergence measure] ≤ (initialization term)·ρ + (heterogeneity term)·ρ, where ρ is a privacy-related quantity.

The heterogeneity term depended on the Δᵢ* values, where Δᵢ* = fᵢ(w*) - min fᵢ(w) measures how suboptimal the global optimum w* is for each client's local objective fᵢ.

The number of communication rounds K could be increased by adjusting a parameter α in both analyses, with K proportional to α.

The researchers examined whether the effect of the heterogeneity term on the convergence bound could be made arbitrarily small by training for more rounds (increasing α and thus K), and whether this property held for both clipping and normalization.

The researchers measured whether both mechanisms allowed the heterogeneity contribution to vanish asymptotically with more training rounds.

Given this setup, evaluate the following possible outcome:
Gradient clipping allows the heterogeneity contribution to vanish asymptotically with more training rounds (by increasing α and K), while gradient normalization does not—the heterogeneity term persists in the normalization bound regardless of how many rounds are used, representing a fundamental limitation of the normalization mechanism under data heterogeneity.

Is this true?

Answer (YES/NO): NO